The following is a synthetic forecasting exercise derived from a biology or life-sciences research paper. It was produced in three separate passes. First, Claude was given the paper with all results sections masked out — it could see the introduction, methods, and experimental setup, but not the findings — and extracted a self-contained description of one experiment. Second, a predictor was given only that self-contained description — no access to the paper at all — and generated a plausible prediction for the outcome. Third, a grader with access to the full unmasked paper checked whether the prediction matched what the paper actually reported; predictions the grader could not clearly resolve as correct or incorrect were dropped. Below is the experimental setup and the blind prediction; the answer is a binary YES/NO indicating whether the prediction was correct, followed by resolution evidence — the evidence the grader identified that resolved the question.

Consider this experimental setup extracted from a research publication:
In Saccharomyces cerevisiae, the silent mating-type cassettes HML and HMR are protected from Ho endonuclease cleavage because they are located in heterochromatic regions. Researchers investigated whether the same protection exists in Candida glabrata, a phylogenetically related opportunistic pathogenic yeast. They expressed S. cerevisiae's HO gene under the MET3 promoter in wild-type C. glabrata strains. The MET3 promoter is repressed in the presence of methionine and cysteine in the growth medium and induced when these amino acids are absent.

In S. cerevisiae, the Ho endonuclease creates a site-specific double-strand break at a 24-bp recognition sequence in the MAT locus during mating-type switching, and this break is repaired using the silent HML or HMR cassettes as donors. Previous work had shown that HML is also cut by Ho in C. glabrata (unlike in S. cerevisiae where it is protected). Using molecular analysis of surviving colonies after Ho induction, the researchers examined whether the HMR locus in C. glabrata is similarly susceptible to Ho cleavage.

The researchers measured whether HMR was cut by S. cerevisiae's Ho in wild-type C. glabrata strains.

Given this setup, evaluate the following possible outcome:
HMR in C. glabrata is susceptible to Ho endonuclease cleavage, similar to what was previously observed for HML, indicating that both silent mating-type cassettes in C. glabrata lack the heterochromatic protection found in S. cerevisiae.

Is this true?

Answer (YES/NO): YES